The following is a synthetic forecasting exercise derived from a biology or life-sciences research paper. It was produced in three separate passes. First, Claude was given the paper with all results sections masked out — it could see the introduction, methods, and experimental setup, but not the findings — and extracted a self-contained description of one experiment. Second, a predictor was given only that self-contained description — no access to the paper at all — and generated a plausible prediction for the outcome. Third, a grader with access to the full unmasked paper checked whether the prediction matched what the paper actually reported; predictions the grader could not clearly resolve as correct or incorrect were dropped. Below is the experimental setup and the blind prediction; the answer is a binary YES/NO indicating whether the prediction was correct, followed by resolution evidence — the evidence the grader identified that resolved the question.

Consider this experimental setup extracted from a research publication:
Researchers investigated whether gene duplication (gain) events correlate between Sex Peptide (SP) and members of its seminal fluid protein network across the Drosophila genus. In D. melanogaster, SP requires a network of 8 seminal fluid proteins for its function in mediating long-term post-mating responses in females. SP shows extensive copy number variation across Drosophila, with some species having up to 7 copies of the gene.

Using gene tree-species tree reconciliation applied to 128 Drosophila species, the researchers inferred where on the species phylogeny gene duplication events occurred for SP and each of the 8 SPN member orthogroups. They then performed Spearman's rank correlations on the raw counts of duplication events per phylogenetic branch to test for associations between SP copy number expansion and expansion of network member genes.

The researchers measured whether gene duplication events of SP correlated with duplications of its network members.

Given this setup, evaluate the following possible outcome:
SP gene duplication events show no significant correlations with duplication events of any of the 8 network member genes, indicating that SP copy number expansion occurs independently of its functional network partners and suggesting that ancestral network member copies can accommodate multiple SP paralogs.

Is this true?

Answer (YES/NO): NO